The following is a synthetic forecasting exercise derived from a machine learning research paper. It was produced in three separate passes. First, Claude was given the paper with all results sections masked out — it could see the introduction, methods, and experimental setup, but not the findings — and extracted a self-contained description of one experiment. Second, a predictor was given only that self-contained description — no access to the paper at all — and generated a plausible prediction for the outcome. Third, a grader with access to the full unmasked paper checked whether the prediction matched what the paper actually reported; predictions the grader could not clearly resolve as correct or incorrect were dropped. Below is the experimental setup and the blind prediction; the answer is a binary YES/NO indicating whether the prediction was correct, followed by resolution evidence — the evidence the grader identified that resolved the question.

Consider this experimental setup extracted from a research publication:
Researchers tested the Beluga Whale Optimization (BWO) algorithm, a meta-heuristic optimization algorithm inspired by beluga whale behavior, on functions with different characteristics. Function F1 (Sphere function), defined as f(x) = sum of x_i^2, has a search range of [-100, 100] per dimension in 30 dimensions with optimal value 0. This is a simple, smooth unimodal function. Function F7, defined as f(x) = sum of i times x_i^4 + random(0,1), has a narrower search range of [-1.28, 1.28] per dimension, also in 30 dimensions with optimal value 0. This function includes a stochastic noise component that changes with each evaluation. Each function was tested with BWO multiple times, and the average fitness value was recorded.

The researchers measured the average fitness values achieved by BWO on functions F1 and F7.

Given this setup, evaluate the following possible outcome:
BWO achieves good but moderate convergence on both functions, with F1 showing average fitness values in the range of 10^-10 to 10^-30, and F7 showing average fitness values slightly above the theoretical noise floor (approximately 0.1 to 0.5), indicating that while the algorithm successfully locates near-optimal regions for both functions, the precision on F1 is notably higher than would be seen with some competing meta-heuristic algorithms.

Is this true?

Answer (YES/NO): NO